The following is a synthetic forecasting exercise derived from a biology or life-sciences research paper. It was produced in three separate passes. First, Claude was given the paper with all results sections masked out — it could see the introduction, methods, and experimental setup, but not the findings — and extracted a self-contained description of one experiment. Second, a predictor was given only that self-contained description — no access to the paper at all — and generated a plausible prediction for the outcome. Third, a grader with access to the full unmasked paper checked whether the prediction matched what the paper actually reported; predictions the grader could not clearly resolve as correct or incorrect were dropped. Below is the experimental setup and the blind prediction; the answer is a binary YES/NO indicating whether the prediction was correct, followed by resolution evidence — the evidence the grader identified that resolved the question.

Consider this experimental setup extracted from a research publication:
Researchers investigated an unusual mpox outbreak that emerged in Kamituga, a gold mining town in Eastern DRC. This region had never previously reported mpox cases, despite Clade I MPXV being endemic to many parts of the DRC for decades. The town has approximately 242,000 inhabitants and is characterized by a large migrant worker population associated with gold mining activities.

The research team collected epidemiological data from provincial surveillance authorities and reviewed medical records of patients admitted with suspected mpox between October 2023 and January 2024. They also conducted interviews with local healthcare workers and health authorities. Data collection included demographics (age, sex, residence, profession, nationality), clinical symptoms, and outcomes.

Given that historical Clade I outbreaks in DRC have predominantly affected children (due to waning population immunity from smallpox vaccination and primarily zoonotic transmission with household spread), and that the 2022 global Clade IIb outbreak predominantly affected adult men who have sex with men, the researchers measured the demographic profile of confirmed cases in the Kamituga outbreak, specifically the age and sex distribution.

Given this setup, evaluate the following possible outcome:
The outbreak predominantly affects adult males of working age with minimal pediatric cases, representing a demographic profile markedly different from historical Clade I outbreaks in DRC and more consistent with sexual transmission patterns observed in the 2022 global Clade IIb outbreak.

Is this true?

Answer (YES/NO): NO